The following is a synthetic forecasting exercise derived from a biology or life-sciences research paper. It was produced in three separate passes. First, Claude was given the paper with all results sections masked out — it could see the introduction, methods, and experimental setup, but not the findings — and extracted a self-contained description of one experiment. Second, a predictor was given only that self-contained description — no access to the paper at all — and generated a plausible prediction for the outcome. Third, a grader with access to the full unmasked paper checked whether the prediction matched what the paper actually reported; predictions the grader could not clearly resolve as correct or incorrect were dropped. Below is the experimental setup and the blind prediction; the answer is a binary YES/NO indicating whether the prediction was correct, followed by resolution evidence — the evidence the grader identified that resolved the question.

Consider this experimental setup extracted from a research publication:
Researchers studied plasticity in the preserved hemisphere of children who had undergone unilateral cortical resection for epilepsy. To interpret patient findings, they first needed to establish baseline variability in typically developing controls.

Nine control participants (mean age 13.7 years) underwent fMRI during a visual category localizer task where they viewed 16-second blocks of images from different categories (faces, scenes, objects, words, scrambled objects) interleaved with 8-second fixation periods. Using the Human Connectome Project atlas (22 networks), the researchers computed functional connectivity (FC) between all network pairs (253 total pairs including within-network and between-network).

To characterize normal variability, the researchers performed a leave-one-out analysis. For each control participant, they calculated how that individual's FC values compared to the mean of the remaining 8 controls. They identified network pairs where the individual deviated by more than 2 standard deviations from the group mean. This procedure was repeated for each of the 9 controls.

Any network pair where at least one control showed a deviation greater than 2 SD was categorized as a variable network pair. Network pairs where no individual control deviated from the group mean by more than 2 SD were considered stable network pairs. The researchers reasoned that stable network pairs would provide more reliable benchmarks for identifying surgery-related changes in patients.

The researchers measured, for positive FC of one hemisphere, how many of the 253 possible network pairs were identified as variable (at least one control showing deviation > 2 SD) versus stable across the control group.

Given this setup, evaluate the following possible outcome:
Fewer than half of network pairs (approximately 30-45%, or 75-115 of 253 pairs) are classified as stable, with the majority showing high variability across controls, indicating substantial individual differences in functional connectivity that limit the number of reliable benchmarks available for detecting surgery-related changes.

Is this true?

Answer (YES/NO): NO